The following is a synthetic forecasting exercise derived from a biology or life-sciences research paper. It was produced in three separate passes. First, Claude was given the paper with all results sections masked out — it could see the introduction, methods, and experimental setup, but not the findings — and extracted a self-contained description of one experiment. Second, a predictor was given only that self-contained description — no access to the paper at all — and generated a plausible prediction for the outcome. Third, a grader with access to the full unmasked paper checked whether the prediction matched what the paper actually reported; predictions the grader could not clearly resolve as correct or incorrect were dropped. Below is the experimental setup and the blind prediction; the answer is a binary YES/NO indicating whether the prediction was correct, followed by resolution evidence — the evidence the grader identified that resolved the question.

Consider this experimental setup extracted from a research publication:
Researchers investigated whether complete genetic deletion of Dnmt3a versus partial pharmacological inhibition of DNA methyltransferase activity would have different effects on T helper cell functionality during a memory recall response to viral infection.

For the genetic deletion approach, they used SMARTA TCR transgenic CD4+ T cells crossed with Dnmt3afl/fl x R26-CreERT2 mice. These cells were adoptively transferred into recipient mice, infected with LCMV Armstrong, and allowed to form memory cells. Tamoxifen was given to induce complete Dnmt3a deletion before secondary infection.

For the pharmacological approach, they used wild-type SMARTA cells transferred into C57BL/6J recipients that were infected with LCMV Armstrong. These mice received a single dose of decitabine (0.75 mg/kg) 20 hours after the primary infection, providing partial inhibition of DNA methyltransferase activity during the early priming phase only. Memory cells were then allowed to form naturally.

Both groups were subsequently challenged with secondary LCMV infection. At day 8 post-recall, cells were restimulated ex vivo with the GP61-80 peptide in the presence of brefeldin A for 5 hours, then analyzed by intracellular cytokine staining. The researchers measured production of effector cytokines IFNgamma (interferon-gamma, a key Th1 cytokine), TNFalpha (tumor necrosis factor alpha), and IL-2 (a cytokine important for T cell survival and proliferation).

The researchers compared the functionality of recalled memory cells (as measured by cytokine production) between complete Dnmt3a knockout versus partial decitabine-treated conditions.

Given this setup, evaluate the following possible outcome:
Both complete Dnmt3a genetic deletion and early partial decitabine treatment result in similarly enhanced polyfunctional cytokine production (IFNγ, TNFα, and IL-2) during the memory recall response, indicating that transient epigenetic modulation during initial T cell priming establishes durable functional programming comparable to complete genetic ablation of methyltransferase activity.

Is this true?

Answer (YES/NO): NO